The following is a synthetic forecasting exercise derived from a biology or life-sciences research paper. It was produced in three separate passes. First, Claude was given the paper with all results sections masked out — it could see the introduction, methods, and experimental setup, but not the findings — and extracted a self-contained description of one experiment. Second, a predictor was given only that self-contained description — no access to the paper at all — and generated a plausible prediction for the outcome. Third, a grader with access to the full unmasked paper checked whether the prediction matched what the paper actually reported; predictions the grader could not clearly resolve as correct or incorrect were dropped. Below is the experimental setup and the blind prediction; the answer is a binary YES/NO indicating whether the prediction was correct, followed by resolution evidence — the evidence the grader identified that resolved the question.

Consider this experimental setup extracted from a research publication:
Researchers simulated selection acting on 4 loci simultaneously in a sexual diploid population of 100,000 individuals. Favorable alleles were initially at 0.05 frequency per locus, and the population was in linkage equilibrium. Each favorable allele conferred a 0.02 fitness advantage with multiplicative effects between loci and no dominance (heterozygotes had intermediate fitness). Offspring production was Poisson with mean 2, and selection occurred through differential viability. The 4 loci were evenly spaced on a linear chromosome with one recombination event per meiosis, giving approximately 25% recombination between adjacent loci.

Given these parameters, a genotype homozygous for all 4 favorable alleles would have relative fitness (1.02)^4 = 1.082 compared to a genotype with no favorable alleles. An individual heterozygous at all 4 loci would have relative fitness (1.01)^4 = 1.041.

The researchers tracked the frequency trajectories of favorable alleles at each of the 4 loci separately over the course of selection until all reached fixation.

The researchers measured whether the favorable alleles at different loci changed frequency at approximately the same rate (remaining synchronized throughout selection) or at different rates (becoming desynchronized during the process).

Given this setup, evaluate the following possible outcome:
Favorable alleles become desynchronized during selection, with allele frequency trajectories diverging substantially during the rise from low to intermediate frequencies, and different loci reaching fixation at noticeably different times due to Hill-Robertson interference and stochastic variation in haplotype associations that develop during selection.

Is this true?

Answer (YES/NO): NO